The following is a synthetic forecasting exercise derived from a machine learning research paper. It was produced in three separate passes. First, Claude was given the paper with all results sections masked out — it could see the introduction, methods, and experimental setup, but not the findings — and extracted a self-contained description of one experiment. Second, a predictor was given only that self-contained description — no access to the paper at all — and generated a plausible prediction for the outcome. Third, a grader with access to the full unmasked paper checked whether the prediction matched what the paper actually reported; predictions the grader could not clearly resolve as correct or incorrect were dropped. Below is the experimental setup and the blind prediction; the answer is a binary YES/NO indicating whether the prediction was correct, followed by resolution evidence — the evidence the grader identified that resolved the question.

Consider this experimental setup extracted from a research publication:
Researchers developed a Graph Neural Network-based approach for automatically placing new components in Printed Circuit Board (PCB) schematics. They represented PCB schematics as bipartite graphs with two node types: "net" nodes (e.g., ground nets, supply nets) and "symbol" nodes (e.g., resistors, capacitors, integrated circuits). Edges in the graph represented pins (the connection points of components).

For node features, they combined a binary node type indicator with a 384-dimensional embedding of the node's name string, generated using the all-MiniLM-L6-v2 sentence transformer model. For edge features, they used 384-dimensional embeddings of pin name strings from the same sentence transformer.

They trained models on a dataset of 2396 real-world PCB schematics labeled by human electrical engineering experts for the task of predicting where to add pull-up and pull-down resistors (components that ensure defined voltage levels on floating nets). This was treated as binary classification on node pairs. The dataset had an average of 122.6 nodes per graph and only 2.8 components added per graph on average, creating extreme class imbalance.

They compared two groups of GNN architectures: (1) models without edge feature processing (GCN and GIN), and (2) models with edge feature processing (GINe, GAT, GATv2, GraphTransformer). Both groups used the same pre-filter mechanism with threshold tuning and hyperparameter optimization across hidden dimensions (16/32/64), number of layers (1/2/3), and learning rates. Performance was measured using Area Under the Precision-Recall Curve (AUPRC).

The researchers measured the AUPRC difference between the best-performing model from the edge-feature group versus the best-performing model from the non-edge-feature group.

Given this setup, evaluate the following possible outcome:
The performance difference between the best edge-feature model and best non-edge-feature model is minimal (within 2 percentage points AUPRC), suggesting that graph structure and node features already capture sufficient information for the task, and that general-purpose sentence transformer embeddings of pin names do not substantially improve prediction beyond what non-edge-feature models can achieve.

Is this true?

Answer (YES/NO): NO